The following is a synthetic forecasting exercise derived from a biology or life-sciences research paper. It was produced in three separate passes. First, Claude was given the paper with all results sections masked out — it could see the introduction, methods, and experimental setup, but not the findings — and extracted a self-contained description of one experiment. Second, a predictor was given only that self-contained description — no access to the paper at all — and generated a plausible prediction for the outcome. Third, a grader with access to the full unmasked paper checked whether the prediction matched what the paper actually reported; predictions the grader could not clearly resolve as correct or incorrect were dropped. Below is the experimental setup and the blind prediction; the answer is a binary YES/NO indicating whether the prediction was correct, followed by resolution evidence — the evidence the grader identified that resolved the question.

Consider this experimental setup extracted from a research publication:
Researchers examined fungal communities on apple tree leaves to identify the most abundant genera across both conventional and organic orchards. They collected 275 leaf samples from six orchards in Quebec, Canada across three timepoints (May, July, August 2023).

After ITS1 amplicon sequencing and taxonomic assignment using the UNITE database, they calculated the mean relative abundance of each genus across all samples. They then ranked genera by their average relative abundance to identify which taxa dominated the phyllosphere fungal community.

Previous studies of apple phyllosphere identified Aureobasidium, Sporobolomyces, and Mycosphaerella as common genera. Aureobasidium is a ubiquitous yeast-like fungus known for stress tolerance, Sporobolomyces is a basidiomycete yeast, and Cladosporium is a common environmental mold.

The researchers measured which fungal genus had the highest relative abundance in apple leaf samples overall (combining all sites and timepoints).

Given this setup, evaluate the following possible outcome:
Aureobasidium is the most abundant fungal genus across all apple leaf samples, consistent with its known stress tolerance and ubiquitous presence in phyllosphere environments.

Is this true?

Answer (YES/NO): YES